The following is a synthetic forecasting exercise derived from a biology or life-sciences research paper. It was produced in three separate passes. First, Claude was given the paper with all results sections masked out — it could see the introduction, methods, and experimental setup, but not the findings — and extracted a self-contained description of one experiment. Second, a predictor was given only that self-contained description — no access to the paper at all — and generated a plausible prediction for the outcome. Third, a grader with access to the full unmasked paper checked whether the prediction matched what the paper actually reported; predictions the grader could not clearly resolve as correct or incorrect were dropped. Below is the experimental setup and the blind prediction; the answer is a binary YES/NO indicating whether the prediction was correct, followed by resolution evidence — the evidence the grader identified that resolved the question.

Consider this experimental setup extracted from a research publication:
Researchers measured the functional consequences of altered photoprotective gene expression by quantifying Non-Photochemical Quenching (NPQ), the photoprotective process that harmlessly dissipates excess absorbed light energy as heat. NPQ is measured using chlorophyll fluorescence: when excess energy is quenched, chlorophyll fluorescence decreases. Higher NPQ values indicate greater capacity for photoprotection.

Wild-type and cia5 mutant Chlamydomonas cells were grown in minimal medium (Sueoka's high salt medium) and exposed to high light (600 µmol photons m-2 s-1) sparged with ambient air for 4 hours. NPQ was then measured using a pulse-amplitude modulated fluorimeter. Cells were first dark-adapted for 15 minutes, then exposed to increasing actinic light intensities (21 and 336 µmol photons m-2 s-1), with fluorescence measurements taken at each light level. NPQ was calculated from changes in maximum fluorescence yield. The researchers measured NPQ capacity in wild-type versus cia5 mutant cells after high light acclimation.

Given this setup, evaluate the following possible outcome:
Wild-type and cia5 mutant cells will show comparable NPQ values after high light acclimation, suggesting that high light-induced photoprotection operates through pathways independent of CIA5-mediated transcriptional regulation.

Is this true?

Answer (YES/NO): NO